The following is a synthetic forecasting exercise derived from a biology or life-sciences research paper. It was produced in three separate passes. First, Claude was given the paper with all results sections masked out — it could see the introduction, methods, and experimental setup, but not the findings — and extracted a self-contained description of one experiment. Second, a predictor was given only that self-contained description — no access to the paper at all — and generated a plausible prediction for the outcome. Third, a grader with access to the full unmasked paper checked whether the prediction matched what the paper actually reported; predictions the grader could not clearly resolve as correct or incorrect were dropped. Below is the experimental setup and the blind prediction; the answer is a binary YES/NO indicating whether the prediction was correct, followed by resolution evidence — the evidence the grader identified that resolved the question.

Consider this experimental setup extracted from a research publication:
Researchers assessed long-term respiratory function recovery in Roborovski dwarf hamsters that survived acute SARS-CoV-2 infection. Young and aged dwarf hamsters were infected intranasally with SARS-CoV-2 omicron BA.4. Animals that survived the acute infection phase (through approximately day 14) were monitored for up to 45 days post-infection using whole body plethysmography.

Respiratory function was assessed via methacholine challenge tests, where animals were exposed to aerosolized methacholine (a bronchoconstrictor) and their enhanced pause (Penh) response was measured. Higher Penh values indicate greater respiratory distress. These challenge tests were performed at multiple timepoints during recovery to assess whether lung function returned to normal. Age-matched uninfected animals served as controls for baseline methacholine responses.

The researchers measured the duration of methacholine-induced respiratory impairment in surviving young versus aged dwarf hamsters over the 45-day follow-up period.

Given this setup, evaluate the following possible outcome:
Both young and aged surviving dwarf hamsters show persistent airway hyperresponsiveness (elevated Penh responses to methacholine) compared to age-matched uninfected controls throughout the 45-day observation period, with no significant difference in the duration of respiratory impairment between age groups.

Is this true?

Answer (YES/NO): NO